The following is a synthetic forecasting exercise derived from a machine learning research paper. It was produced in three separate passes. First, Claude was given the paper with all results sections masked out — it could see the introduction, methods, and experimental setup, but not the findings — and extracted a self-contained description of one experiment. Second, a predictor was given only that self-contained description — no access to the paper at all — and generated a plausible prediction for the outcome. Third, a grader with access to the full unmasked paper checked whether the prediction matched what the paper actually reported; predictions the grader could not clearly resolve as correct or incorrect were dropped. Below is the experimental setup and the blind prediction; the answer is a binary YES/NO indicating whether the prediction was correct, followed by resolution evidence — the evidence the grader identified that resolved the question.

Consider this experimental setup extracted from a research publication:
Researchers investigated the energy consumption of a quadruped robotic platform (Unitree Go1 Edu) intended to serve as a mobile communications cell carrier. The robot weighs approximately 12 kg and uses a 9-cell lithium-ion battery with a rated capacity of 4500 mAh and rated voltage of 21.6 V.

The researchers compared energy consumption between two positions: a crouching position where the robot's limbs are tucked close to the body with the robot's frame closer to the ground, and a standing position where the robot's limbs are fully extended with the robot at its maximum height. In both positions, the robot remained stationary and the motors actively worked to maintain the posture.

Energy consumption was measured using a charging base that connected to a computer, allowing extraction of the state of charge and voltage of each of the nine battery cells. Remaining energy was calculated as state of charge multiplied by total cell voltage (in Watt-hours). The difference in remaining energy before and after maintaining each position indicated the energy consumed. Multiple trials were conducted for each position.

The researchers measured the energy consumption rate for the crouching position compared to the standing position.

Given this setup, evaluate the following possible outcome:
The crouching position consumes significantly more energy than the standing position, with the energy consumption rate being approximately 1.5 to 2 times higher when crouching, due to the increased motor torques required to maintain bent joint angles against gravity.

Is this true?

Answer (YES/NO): NO